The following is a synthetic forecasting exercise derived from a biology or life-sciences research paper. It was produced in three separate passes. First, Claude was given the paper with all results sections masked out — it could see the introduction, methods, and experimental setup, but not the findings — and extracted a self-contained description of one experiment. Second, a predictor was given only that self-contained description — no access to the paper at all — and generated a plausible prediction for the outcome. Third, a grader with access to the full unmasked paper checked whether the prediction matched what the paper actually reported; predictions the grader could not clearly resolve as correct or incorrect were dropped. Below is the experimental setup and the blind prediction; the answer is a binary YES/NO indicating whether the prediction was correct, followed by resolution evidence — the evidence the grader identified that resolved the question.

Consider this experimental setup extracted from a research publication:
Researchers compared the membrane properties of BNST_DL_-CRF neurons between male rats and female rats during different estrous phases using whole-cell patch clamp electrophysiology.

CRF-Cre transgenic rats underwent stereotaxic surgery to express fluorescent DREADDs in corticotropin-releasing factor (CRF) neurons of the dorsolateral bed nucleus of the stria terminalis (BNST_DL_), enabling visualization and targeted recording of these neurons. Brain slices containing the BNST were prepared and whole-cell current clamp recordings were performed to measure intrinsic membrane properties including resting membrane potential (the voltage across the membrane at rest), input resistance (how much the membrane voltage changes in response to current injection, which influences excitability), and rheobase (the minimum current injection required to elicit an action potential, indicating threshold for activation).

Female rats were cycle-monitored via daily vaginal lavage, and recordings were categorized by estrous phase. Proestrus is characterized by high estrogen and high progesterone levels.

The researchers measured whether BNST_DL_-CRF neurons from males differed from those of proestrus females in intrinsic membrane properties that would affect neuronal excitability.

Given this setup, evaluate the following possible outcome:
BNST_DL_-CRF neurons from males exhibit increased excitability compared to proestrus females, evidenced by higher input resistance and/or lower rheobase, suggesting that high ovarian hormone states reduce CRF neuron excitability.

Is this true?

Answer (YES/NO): NO